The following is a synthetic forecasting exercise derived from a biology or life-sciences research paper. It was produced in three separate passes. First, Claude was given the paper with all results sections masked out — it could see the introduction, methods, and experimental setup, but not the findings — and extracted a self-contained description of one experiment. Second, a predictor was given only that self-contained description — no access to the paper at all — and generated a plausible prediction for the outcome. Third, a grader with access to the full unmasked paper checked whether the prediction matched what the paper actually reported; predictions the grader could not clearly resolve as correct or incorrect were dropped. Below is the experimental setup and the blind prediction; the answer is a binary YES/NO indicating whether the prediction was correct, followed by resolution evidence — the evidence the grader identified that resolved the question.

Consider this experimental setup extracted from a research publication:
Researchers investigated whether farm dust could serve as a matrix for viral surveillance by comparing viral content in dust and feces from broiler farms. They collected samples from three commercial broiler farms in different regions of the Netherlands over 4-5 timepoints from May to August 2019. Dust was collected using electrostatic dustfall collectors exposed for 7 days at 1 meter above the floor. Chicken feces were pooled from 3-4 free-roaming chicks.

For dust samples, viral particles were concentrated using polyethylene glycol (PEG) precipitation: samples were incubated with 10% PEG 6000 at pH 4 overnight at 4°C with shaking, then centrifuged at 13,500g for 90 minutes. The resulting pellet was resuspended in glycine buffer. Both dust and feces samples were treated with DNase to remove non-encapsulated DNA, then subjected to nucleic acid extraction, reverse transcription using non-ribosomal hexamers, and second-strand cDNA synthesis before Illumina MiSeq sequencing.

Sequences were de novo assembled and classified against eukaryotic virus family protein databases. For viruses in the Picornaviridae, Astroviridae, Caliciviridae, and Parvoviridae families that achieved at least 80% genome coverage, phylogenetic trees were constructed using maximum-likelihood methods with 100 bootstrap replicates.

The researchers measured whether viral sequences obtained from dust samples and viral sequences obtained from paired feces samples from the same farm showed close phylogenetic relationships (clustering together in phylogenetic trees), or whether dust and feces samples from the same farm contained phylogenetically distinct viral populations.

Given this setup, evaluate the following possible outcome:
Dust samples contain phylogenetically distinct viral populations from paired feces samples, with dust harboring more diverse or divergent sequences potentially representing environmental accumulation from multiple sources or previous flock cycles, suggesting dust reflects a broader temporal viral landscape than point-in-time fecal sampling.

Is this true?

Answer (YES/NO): NO